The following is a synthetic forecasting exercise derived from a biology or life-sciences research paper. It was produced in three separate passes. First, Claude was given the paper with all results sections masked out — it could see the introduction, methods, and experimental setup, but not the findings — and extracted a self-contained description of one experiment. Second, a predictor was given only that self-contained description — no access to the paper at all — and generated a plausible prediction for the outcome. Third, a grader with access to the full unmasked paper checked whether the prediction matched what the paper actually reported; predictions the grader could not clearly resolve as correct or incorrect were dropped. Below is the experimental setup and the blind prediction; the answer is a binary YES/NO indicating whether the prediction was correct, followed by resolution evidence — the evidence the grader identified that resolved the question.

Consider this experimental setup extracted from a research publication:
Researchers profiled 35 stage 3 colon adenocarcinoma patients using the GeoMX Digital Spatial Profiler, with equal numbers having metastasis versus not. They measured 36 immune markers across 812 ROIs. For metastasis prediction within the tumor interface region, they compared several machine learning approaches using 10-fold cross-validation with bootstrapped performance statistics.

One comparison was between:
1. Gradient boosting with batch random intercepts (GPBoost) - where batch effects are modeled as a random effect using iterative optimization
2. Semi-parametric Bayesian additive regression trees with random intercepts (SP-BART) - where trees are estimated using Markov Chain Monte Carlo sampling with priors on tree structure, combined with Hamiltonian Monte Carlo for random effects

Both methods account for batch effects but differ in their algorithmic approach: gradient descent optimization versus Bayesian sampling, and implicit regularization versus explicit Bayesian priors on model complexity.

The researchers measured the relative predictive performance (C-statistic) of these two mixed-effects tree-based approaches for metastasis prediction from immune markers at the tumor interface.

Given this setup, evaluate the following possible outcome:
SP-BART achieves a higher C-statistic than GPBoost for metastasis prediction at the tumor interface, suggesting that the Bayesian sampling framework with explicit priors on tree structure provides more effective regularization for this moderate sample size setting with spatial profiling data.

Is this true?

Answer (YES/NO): NO